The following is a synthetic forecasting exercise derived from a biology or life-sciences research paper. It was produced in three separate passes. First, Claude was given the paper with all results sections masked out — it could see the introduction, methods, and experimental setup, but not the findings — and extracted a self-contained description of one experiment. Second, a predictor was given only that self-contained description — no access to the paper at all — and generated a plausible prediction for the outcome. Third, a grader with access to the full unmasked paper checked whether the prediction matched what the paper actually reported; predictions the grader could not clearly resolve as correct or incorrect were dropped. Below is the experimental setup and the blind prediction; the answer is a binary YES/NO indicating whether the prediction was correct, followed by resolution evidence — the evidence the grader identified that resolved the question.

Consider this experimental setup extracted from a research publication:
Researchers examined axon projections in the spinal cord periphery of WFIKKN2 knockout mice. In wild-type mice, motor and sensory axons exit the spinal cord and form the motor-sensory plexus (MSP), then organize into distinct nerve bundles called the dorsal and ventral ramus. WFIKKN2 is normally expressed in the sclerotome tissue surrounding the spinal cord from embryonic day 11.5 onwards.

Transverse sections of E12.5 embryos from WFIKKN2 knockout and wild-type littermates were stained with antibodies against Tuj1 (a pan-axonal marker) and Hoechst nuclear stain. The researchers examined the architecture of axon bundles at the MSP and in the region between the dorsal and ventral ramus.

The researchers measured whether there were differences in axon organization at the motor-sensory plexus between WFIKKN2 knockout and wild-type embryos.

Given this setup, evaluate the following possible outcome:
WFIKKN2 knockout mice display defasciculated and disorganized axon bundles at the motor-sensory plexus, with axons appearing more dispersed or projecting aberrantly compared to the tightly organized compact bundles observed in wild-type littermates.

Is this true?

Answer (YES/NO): YES